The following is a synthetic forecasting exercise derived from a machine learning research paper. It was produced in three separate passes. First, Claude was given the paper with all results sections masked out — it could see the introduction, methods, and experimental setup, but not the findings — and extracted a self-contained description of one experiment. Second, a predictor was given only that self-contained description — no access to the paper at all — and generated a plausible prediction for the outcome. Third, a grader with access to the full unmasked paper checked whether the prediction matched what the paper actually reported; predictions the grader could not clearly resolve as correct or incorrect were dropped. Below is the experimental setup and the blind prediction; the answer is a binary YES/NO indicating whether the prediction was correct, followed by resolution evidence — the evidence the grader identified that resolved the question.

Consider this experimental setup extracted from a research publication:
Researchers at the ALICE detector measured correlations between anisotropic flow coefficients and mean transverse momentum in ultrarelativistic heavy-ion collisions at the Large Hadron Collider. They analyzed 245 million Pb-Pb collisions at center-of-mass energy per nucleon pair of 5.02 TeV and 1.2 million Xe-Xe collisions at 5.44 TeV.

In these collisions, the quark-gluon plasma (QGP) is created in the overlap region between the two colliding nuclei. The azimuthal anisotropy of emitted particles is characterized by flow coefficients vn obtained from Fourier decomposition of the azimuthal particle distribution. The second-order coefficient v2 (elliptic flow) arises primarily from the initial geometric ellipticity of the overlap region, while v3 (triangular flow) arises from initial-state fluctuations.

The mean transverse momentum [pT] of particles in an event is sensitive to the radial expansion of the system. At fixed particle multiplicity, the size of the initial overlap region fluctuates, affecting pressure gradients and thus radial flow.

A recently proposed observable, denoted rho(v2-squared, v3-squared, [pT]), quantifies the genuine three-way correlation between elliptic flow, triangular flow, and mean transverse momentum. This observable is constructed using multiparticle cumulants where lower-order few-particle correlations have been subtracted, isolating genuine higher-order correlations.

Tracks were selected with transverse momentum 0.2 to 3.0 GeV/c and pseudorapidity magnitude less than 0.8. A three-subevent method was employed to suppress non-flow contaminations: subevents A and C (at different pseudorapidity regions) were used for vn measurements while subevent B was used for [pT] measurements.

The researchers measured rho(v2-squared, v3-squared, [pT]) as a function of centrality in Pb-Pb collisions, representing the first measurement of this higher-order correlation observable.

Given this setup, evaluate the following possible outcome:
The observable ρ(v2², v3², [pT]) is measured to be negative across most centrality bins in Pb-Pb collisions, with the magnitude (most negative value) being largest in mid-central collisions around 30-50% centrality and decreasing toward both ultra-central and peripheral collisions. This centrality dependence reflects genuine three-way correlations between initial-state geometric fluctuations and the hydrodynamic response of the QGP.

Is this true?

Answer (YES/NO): NO